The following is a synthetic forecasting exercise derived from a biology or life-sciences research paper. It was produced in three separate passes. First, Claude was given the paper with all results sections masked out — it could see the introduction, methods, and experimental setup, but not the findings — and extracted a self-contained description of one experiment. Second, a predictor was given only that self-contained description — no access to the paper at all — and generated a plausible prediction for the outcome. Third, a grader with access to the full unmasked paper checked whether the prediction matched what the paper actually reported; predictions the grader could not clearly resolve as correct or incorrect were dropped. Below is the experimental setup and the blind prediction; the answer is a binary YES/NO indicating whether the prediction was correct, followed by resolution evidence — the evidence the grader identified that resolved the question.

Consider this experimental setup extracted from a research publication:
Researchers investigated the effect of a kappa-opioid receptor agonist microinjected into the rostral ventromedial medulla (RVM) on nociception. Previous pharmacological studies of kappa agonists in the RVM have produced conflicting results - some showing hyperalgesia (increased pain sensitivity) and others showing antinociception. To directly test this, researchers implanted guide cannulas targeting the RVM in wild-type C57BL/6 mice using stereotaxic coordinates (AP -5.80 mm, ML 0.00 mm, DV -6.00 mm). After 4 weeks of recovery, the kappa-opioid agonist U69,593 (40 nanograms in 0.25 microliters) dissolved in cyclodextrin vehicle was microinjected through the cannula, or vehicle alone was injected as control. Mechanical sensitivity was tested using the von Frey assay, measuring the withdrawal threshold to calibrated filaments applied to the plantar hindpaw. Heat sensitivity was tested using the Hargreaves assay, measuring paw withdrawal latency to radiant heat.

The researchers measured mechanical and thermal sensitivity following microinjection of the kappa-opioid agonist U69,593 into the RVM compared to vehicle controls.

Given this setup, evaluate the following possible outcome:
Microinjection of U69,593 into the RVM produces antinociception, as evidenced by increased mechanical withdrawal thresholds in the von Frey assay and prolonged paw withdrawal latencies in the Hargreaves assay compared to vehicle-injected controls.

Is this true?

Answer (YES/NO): NO